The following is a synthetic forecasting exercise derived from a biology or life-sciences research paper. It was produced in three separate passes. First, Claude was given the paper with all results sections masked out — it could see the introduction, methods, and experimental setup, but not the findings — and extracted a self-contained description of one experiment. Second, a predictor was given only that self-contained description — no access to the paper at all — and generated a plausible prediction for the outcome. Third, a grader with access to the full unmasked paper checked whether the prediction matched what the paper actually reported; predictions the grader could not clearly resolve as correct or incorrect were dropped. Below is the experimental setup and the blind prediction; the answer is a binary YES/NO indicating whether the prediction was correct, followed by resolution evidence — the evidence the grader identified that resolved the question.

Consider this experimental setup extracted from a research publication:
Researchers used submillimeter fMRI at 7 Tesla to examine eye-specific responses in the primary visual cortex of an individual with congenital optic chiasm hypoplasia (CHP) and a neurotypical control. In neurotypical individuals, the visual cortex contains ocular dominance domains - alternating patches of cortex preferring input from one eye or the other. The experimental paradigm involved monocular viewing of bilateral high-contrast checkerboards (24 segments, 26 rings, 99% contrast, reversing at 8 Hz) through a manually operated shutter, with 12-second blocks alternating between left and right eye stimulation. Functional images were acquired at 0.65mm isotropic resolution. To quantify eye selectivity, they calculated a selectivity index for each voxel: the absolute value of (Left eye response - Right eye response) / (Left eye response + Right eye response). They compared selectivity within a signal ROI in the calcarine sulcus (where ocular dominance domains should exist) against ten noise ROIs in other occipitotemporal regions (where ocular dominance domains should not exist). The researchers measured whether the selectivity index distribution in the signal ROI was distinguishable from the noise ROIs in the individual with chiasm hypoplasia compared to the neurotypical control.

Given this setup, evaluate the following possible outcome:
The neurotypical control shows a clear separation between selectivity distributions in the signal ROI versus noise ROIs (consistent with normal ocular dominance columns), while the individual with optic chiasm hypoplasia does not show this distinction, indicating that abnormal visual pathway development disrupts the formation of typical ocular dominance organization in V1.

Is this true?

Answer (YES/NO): NO